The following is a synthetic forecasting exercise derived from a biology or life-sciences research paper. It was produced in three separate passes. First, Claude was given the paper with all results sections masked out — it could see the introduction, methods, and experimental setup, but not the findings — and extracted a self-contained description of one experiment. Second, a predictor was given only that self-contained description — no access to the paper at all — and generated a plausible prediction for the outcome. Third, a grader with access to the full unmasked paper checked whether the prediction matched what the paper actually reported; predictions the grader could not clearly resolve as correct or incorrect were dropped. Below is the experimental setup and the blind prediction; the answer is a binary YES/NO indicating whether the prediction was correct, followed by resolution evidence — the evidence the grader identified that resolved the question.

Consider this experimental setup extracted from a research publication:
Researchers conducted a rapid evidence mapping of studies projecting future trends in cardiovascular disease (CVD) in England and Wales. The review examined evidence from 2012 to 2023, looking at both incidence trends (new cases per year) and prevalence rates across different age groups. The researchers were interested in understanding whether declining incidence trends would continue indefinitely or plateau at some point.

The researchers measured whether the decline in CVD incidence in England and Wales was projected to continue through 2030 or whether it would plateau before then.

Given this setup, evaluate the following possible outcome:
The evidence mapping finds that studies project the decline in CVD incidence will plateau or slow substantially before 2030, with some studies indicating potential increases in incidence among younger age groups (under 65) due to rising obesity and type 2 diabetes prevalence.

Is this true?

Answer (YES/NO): NO